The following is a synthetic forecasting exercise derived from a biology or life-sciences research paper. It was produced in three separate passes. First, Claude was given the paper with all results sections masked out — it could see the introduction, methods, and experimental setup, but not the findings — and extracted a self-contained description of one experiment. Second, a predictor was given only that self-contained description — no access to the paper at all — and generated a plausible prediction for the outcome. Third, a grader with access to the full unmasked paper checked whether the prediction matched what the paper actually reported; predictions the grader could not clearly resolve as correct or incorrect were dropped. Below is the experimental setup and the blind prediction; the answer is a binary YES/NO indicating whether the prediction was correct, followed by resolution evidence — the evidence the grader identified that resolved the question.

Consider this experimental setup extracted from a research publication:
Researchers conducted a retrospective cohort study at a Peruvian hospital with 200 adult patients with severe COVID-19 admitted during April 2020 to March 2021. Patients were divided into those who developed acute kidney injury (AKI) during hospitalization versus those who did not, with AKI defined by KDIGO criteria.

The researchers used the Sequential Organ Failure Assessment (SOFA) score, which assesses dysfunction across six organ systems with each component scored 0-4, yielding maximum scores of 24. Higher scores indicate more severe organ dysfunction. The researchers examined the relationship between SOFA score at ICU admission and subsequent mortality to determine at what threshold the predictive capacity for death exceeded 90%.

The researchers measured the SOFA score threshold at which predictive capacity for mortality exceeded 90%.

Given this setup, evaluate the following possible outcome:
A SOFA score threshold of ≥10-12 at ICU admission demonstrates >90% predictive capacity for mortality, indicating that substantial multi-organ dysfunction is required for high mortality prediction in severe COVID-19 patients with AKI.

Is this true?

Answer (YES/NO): NO